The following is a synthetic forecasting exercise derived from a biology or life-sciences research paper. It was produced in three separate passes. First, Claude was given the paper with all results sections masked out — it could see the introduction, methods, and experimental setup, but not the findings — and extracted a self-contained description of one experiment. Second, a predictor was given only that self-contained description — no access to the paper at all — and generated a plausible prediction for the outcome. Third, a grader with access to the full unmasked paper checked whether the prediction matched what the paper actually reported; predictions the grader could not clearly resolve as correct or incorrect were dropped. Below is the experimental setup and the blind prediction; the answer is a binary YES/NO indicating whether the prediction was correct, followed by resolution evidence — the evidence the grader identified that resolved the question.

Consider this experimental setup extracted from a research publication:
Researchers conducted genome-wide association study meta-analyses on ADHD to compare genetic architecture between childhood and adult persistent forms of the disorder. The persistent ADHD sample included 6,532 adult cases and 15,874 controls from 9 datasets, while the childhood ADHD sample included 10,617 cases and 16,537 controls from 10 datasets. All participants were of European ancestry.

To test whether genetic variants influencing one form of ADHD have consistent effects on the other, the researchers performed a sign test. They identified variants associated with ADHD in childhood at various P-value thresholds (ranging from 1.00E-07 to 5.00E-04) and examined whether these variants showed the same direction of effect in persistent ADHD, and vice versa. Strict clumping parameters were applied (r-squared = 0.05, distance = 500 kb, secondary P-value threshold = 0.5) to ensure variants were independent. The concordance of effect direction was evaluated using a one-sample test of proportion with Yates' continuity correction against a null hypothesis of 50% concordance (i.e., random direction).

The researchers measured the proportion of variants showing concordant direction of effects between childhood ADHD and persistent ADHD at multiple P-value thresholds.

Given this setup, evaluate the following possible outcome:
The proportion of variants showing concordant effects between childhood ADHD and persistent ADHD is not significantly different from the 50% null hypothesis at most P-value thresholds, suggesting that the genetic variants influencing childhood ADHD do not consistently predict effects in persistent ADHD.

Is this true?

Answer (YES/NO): NO